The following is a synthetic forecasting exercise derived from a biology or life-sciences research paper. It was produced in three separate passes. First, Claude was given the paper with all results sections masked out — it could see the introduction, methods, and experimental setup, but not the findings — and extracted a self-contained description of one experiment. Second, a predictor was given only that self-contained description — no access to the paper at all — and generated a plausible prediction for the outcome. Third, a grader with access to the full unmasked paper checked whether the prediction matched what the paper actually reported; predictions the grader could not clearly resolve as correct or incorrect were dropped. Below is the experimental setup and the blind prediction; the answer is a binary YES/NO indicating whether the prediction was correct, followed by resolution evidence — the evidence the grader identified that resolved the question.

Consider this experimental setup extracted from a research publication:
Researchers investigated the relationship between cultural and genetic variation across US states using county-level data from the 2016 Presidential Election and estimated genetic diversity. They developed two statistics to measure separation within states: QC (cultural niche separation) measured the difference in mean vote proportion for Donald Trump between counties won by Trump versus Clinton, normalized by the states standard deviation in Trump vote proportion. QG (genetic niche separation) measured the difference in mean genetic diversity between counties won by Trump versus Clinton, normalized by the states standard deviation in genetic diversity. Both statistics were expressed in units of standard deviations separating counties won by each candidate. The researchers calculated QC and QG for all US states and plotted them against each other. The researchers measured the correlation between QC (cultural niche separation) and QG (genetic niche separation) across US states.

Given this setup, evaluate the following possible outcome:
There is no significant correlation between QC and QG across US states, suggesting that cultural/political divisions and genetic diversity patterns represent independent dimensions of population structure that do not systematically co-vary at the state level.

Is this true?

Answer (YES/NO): NO